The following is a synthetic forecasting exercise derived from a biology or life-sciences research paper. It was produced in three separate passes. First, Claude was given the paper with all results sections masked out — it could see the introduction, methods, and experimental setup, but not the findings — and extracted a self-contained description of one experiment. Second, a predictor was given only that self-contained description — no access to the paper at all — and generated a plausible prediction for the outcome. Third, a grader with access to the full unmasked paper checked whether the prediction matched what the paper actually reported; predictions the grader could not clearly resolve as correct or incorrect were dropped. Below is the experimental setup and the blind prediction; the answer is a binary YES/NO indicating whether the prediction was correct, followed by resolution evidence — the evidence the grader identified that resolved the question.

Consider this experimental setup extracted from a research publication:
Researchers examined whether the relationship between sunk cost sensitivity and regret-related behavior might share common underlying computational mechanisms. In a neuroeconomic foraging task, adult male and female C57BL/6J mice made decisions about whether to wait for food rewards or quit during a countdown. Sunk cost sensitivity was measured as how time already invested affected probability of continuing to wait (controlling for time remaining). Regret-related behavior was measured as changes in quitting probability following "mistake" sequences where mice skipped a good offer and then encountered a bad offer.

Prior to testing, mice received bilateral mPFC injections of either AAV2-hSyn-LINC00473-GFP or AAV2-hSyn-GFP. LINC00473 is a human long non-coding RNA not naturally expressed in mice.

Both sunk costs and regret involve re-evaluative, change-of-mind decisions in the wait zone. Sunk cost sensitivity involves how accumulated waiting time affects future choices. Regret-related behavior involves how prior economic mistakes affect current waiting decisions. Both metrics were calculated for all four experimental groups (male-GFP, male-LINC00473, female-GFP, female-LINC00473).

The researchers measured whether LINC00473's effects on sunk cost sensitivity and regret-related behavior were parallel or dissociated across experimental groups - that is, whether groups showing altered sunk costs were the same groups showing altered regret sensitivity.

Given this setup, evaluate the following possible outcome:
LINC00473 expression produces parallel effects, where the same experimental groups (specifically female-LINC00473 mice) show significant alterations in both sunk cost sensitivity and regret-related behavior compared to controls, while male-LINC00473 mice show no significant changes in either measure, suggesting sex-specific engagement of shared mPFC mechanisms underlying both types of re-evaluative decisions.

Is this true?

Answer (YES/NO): NO